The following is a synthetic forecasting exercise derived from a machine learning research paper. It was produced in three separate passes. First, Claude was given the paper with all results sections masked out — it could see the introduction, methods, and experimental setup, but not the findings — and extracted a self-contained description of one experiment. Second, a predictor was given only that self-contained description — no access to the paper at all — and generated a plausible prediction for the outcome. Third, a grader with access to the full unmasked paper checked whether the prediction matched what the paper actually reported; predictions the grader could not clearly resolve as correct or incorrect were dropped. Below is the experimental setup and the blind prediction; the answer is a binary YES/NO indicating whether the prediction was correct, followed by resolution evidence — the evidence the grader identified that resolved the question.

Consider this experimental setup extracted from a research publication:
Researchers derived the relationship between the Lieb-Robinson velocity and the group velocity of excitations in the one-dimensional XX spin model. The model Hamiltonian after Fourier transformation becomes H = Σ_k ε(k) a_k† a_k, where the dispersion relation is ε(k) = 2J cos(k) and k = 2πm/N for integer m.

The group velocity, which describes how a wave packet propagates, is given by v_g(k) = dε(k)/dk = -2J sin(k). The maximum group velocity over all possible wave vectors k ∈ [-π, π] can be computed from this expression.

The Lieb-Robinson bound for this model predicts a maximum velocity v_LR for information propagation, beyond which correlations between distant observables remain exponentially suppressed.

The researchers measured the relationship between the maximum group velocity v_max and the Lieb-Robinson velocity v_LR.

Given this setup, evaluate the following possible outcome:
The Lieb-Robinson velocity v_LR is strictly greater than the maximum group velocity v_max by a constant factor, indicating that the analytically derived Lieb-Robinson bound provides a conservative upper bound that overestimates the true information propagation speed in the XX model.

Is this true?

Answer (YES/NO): NO